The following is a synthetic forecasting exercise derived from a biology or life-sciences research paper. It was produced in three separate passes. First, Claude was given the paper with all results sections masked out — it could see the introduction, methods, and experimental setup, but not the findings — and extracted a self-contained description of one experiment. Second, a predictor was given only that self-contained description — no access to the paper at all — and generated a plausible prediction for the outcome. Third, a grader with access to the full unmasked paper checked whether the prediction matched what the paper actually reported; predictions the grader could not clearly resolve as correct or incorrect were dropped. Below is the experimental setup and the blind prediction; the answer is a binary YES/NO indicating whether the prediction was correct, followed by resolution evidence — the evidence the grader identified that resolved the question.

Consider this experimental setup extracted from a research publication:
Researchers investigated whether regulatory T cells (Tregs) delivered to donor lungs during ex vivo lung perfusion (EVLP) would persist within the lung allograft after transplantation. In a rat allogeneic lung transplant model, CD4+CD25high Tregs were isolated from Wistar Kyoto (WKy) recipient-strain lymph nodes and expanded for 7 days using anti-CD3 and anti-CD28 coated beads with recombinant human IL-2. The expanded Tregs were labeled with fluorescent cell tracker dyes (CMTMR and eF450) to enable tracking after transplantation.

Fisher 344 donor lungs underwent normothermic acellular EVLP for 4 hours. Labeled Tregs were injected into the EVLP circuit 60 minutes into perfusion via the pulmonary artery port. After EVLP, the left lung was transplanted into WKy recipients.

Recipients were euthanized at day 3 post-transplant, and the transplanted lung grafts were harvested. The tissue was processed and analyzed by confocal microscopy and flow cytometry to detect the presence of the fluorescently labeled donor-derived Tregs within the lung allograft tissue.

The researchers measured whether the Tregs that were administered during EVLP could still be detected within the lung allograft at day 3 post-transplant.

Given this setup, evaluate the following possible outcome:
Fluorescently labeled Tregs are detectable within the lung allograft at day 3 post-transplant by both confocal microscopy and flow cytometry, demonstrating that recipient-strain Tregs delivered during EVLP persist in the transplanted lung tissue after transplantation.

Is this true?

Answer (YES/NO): YES